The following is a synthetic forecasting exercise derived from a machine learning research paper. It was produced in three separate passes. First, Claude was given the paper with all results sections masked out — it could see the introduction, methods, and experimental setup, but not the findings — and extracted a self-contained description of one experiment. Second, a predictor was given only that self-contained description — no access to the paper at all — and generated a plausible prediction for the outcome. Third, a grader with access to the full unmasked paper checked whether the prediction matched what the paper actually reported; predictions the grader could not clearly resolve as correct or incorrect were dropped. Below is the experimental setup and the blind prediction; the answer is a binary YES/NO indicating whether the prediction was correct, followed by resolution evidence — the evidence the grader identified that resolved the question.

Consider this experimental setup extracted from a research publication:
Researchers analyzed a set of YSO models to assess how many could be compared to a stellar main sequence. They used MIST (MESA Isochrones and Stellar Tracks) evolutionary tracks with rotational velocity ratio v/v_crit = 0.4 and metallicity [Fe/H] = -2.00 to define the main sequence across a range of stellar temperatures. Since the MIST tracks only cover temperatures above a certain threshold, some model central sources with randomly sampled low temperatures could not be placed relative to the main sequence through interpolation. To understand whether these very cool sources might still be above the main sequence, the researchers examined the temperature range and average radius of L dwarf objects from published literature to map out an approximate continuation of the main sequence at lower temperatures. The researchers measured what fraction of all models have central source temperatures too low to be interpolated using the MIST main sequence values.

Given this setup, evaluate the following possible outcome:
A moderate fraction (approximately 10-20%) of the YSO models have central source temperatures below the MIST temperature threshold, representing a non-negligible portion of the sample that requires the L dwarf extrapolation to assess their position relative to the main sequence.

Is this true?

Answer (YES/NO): NO